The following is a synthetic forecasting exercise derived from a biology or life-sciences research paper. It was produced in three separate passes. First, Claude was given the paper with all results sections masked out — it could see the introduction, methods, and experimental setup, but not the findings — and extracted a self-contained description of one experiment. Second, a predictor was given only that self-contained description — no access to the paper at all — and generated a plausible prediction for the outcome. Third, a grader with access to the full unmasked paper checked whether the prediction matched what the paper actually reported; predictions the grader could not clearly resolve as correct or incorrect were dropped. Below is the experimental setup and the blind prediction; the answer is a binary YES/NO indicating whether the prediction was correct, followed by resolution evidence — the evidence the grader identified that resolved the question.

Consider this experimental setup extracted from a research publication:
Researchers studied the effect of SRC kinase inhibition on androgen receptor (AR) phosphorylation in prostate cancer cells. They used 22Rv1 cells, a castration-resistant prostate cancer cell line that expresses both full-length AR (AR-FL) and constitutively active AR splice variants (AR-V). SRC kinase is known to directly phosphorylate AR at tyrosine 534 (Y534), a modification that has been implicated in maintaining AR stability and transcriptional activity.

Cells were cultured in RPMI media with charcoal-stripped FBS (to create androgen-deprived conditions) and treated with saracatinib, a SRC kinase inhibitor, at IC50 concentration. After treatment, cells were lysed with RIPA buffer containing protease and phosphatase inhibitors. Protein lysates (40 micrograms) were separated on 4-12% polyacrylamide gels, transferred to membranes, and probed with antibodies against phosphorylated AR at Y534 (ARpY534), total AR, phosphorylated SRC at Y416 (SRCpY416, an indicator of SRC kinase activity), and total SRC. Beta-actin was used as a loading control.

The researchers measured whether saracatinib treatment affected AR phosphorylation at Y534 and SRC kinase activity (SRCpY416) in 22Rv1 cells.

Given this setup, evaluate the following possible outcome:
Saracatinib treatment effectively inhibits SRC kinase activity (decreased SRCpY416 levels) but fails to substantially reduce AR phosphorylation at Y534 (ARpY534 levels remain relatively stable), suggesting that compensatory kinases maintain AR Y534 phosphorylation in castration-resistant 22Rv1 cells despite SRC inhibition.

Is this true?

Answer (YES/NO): NO